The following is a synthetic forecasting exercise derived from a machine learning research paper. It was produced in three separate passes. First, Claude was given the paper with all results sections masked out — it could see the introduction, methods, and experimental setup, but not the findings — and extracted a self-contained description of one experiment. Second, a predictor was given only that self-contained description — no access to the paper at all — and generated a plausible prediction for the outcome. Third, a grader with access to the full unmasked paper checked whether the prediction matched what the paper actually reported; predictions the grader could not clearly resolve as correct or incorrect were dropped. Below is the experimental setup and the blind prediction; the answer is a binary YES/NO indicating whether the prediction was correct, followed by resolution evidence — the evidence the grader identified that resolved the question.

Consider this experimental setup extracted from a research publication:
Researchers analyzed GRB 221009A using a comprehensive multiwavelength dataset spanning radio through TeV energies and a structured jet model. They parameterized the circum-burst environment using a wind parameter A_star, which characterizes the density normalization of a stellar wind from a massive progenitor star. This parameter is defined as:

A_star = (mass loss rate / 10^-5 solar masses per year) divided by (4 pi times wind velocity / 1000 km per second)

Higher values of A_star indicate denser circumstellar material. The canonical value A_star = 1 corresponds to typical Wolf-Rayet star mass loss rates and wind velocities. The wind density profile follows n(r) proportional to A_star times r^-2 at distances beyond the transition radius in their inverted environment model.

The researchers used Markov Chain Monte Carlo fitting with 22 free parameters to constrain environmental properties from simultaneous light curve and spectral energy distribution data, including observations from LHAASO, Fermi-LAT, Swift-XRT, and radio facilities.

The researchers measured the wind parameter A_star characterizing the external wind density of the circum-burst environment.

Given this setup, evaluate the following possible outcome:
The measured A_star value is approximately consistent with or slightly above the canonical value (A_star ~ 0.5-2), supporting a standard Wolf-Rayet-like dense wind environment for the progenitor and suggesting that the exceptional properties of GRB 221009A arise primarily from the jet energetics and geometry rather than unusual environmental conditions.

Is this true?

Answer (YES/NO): NO